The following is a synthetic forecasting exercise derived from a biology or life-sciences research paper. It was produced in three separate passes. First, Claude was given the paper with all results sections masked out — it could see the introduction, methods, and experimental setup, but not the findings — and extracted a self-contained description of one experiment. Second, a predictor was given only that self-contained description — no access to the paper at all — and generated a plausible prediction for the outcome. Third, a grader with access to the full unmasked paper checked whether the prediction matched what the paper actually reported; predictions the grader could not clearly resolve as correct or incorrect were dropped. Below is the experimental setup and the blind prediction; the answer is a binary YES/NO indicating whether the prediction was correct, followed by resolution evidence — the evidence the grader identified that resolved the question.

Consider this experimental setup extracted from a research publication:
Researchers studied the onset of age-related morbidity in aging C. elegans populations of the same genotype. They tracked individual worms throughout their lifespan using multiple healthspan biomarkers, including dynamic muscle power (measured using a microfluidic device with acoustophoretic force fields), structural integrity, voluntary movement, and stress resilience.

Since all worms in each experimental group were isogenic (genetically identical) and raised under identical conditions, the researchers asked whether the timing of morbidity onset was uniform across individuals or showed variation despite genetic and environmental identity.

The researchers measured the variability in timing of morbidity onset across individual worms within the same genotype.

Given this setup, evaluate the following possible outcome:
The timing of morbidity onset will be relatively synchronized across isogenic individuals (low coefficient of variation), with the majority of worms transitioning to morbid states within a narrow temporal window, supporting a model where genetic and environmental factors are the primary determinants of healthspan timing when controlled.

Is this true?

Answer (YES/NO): NO